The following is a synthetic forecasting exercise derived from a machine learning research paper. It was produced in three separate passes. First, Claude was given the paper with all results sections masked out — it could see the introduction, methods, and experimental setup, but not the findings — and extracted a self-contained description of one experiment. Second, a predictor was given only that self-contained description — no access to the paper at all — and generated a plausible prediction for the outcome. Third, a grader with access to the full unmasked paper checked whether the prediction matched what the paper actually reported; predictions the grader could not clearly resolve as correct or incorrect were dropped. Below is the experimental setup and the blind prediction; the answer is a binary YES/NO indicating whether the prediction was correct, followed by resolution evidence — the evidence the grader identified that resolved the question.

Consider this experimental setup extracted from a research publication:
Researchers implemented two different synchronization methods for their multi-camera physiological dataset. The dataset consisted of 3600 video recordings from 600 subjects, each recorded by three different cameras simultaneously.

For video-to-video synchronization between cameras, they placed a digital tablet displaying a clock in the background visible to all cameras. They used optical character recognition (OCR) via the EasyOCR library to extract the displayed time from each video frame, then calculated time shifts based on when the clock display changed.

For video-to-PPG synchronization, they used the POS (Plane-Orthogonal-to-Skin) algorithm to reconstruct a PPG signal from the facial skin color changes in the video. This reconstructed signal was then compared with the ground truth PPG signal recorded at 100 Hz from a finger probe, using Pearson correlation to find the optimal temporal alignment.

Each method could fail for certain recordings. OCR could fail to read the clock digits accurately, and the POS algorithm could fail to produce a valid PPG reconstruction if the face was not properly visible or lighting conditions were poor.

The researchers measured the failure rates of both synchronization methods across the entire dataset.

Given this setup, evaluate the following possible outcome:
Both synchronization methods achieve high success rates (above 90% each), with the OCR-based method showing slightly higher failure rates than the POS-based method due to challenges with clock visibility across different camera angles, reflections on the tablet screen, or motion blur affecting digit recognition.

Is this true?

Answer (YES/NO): NO